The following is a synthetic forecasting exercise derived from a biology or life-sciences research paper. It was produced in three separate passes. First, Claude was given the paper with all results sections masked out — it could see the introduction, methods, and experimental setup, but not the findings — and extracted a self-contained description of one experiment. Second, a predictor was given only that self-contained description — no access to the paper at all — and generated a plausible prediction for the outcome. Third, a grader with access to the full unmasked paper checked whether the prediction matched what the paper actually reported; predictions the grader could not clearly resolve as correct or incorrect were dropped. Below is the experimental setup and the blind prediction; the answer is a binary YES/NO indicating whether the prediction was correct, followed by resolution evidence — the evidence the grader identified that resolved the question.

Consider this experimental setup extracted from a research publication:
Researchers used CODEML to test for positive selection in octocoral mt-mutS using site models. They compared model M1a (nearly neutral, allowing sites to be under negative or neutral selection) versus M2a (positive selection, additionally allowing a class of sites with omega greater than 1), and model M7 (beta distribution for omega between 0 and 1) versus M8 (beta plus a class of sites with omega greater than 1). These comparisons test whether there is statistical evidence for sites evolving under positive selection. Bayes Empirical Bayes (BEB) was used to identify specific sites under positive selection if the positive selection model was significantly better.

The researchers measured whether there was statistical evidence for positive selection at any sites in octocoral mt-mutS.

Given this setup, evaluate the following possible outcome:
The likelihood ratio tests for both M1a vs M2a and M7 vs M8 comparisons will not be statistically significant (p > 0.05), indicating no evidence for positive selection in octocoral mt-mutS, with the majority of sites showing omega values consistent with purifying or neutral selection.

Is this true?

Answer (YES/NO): NO